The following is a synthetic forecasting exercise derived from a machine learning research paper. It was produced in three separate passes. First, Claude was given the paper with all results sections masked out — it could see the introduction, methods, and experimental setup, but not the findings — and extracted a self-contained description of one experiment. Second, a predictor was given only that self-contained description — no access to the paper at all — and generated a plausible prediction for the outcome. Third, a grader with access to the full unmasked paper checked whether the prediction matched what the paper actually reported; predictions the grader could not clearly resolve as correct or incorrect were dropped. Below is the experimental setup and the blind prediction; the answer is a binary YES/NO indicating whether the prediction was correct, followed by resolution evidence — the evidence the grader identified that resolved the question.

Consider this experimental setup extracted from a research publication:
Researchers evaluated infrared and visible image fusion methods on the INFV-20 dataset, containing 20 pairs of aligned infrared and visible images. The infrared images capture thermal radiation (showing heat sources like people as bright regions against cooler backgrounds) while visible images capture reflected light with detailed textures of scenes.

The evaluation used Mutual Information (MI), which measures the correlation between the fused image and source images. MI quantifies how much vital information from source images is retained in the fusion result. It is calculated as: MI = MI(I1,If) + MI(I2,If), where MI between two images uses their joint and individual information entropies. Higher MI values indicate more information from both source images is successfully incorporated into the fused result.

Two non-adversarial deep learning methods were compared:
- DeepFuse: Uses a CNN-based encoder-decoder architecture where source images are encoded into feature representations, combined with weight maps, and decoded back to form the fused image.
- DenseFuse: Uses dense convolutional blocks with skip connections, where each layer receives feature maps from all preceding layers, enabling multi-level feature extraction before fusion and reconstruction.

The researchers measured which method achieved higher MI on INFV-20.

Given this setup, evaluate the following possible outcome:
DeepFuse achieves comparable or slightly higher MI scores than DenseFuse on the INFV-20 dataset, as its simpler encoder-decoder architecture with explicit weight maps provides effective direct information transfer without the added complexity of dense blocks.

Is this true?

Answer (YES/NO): NO